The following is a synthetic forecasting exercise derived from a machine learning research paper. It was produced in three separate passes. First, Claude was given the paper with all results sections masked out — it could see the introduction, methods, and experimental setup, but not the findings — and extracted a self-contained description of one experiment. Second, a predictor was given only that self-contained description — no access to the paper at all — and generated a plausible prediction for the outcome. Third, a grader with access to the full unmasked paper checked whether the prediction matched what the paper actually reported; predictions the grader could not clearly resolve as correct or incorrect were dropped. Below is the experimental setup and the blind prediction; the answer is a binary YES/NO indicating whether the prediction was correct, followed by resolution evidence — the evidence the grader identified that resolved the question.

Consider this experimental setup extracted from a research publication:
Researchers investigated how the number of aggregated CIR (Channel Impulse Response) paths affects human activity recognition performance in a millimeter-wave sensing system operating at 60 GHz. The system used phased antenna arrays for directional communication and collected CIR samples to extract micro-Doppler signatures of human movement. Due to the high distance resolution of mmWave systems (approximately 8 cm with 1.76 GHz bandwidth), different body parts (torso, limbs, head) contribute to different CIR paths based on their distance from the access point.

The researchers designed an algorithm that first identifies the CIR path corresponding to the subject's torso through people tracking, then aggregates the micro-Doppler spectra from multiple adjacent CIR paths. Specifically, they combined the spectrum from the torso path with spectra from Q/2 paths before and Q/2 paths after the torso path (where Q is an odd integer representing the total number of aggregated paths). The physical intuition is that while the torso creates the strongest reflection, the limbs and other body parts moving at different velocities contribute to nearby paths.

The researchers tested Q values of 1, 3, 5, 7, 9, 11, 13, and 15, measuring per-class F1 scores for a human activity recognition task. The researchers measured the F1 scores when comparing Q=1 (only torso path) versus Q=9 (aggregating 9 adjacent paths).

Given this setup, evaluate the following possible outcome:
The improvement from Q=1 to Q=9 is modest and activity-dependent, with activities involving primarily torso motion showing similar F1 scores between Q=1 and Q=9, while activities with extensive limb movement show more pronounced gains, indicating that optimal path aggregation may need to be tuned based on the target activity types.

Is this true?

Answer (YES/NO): NO